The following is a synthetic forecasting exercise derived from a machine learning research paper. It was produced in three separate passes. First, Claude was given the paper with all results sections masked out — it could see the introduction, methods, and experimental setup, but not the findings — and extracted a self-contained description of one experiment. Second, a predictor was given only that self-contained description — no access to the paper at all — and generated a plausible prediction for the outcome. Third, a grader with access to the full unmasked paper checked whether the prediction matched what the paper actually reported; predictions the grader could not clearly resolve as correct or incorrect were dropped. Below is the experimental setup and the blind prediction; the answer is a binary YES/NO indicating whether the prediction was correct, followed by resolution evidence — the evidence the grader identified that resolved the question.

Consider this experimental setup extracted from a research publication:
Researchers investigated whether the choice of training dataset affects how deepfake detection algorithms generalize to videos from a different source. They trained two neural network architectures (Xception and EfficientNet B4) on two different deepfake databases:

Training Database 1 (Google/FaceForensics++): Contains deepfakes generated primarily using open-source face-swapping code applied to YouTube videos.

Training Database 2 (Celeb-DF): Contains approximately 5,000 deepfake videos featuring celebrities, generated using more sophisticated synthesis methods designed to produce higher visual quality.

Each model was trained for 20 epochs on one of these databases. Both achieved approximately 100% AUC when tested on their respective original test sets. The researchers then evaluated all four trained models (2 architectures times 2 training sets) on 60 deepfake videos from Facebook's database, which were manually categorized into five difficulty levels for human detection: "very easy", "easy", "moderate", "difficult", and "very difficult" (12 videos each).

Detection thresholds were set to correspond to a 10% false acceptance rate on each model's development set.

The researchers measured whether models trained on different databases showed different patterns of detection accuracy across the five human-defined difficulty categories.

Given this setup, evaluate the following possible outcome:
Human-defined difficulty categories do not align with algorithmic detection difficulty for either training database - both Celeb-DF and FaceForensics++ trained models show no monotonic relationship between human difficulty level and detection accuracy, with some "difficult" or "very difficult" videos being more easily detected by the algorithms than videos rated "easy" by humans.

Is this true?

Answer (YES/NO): YES